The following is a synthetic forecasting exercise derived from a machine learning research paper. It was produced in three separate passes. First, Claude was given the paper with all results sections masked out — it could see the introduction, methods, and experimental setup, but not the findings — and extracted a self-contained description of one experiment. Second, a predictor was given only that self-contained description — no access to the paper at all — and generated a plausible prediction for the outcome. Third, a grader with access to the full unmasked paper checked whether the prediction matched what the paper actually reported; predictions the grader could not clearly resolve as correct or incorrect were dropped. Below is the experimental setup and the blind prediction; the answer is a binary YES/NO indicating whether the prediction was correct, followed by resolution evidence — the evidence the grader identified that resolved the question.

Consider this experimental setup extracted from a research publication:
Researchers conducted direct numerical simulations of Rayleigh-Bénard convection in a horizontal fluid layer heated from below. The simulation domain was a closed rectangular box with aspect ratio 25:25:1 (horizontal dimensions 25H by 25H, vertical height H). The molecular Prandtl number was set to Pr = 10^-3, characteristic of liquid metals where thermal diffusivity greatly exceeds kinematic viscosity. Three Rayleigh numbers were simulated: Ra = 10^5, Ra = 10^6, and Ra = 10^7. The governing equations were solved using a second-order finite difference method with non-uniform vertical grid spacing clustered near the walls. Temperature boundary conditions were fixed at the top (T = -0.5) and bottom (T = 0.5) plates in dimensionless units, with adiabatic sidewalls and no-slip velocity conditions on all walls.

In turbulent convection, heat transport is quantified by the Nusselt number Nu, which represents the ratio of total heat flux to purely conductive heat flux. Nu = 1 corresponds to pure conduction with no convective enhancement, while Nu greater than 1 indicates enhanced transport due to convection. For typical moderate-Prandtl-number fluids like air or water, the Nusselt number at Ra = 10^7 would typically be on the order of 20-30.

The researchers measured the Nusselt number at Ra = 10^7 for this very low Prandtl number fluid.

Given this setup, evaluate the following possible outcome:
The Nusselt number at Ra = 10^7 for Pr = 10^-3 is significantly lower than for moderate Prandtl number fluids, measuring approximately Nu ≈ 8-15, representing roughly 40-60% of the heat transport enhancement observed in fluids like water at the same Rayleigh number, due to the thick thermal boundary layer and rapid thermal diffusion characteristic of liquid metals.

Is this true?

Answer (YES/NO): NO